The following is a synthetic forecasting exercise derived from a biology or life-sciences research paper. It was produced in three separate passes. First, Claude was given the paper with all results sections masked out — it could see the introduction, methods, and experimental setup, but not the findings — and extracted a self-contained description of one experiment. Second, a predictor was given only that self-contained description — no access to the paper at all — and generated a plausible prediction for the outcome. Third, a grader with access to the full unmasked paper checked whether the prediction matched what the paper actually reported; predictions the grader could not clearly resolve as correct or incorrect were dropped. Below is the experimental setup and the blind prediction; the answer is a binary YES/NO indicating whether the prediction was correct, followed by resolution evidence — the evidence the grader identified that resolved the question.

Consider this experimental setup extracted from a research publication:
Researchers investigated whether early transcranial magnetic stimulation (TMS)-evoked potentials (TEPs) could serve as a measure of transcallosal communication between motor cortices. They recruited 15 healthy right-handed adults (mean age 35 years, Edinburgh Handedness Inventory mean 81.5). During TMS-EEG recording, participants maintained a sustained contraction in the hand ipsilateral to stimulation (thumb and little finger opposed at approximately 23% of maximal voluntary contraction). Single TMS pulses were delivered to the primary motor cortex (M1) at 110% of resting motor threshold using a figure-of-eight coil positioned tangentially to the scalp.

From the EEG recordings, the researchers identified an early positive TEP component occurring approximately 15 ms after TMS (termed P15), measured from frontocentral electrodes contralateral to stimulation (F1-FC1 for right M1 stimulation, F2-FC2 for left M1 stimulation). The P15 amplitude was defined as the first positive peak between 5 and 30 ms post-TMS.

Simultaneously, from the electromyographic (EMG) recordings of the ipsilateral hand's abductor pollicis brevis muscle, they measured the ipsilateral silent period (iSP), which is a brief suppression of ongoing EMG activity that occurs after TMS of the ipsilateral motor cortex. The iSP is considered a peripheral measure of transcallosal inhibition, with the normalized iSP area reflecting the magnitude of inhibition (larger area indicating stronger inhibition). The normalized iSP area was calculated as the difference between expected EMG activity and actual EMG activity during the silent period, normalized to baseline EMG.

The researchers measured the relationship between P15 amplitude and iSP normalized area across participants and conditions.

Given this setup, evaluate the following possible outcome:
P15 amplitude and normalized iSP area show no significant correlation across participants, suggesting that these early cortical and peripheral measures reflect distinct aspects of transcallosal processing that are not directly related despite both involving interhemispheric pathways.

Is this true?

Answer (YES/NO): NO